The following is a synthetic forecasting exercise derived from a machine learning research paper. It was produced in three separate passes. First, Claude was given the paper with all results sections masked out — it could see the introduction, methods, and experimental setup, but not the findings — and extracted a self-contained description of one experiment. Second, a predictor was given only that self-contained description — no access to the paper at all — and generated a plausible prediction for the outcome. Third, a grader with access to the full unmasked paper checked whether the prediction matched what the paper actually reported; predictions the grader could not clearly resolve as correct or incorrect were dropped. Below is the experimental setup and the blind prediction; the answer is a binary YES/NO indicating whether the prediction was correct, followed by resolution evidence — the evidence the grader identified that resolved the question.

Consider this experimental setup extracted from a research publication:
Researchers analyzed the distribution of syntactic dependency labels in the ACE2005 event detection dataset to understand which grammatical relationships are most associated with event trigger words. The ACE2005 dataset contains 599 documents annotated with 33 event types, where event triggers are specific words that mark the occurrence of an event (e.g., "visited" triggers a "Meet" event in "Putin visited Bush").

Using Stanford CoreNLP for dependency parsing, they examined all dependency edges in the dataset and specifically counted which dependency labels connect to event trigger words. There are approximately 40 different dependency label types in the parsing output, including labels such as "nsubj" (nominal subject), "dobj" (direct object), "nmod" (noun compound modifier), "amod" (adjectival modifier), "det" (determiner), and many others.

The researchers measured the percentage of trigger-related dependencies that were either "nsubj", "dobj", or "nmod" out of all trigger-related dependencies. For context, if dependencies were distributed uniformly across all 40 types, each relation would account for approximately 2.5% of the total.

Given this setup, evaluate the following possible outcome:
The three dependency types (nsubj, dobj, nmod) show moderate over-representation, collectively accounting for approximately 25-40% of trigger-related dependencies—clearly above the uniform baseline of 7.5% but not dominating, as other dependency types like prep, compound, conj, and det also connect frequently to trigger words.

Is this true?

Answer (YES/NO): YES